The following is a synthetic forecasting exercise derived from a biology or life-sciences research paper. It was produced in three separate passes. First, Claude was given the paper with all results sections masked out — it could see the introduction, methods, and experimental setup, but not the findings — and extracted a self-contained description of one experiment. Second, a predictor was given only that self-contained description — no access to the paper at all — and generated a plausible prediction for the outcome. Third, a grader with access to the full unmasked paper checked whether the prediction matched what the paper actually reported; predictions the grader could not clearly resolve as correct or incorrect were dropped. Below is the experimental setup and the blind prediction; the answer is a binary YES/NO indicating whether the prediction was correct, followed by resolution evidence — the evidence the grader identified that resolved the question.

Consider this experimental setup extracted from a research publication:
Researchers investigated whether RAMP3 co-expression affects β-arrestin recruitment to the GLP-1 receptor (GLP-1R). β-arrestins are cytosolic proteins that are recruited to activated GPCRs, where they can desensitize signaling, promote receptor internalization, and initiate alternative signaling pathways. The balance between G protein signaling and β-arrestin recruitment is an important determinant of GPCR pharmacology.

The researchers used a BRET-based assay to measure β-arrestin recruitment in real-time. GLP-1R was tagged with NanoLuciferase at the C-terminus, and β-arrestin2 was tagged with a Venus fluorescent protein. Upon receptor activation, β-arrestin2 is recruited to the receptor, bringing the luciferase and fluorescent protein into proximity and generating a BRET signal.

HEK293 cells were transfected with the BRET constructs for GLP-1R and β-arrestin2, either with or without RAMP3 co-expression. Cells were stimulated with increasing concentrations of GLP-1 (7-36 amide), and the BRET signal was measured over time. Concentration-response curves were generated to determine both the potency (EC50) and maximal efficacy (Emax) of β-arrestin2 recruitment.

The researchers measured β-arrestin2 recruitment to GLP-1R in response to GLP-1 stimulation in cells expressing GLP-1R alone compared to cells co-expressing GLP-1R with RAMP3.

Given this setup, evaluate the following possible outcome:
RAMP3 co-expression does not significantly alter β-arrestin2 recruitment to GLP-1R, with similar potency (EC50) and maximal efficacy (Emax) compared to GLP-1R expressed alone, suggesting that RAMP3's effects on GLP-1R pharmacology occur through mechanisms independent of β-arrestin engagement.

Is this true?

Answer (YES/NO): NO